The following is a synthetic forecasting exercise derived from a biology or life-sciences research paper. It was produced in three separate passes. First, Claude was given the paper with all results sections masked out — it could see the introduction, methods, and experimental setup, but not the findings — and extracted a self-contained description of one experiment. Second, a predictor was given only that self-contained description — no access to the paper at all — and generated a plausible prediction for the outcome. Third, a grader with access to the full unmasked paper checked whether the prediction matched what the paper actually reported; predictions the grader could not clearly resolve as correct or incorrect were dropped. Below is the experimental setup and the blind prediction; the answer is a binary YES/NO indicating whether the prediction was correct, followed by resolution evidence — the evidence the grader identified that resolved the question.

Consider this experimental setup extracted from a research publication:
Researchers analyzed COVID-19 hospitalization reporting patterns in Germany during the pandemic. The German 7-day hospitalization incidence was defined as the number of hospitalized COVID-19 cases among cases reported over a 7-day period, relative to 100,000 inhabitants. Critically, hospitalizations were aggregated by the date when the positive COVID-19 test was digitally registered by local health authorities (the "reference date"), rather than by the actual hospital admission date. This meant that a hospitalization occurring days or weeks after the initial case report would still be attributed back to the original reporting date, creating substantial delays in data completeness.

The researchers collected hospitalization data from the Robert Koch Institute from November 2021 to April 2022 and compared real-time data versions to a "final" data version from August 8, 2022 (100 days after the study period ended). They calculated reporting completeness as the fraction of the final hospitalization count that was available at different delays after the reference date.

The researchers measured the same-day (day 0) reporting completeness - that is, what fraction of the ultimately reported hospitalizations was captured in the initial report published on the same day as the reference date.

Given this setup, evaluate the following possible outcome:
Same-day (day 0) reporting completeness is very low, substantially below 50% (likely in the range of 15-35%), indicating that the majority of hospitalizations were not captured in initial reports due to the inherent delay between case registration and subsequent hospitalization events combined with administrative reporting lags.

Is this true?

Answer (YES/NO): NO